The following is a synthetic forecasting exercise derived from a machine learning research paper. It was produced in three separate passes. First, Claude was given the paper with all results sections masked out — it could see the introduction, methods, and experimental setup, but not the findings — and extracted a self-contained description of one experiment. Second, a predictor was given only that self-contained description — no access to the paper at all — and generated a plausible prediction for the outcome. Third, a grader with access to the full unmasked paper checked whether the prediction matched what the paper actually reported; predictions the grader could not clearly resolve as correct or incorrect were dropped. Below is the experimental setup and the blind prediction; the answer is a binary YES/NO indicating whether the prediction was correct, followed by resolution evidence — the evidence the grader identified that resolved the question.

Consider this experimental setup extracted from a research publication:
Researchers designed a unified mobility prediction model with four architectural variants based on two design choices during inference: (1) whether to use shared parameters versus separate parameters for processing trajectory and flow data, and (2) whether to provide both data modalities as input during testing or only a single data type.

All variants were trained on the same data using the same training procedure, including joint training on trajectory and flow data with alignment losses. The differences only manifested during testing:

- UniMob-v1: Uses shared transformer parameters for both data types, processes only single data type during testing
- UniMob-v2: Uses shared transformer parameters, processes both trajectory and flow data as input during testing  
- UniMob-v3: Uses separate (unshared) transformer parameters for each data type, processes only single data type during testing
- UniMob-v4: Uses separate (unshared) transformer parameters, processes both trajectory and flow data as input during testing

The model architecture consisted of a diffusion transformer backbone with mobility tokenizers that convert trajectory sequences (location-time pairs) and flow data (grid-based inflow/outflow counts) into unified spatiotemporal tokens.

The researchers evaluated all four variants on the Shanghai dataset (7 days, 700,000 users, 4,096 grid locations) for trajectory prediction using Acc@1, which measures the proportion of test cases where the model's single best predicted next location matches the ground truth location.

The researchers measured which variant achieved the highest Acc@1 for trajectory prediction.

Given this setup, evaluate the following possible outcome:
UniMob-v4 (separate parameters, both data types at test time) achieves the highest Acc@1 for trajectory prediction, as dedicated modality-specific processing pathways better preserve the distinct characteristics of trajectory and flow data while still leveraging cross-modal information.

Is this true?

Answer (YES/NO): YES